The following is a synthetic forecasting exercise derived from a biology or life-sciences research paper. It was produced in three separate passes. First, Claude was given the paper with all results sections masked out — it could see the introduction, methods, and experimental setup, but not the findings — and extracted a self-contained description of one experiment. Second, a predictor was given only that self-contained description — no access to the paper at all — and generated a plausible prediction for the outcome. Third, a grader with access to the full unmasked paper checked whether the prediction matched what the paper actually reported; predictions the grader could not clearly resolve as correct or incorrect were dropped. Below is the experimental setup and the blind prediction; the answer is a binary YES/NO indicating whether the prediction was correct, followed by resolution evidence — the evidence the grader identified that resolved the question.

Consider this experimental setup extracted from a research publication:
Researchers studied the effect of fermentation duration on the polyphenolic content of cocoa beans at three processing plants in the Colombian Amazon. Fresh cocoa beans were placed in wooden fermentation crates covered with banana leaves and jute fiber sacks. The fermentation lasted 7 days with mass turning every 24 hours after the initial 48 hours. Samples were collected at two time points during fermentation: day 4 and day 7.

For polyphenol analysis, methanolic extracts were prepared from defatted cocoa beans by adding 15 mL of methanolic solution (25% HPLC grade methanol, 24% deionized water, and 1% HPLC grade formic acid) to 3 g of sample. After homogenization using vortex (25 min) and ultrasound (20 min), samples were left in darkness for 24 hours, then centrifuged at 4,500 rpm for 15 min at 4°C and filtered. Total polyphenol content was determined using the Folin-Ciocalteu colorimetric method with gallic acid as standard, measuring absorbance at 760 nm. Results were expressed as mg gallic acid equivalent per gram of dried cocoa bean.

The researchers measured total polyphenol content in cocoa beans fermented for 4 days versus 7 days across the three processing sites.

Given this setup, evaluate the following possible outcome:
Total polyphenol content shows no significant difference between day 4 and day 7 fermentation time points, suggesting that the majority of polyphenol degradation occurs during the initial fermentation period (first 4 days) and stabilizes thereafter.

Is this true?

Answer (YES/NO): NO